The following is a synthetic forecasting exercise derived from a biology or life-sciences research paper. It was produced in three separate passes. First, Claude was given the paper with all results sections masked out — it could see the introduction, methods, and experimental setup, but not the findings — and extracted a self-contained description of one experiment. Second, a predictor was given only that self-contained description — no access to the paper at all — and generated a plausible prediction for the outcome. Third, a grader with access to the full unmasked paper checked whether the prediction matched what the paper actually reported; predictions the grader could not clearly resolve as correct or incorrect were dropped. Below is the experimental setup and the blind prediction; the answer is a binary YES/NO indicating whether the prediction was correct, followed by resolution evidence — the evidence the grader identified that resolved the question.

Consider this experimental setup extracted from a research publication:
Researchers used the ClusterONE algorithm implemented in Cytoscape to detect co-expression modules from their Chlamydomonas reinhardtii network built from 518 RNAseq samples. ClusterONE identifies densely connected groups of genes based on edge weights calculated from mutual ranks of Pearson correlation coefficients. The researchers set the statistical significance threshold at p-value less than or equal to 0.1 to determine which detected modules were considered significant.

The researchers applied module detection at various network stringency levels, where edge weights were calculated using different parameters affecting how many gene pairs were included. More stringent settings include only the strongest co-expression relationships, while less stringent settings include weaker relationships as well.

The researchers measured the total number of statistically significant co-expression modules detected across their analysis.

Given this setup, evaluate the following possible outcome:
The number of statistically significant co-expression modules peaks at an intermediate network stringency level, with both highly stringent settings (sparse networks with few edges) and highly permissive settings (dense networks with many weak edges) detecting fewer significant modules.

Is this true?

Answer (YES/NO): NO